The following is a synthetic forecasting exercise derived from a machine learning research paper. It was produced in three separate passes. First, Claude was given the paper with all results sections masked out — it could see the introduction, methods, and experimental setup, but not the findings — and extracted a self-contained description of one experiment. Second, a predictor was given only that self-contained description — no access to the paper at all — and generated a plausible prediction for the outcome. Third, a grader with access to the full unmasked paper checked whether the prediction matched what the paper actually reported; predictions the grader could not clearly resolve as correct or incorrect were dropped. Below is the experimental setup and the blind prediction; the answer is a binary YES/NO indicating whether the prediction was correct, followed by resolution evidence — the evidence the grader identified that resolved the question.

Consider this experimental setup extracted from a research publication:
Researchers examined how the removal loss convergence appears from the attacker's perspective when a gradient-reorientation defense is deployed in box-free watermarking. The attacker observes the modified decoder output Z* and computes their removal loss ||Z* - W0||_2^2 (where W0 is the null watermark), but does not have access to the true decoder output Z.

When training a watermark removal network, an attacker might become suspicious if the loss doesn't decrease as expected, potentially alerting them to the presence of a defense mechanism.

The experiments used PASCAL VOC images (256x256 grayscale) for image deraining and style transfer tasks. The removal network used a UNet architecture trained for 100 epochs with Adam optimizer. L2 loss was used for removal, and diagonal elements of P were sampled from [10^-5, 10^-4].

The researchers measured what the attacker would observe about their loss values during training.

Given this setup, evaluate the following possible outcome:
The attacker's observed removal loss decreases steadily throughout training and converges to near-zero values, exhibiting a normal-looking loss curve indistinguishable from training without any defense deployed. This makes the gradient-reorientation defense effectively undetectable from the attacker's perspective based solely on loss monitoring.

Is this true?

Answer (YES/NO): NO